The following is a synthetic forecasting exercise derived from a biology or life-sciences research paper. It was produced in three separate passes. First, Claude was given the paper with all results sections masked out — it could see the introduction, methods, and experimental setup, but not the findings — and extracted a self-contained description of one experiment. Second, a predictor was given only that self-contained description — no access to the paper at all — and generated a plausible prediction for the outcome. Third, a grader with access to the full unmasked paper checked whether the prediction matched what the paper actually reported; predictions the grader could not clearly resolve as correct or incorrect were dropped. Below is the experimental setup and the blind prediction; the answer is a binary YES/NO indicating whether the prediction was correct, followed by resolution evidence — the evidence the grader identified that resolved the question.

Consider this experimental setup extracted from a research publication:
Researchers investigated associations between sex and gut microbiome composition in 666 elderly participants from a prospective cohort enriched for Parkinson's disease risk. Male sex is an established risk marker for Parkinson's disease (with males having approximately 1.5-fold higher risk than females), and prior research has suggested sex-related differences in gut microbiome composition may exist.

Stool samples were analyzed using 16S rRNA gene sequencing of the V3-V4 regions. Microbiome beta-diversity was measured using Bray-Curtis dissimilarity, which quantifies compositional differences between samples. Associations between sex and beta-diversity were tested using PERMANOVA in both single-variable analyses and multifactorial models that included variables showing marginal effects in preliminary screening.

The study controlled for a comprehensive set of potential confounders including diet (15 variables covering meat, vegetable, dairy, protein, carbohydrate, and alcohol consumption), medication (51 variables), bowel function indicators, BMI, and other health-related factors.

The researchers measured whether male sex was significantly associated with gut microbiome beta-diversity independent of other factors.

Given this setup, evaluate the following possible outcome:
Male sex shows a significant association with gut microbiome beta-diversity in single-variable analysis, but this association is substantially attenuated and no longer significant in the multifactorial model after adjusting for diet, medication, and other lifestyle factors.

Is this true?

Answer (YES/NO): NO